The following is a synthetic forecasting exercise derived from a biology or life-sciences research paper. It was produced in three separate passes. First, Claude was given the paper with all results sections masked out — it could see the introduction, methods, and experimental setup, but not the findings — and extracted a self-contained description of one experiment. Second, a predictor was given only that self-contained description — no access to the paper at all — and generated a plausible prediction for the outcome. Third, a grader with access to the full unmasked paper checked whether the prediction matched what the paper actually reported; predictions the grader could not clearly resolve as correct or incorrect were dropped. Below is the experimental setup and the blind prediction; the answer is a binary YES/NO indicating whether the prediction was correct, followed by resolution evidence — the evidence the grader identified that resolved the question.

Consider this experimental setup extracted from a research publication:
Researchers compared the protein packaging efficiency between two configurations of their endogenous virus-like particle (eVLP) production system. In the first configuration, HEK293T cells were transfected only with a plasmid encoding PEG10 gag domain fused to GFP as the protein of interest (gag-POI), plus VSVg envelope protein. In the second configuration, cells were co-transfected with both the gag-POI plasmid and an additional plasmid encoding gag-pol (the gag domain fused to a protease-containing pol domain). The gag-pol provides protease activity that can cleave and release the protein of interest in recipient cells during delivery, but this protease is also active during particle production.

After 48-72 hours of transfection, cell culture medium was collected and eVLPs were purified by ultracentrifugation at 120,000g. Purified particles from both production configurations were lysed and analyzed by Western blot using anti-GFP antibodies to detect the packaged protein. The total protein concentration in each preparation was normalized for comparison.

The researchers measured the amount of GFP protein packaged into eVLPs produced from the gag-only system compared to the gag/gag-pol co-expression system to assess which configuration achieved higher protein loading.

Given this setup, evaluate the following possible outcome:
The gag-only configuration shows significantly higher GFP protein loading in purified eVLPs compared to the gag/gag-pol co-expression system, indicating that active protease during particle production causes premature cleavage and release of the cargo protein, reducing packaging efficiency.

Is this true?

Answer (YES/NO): YES